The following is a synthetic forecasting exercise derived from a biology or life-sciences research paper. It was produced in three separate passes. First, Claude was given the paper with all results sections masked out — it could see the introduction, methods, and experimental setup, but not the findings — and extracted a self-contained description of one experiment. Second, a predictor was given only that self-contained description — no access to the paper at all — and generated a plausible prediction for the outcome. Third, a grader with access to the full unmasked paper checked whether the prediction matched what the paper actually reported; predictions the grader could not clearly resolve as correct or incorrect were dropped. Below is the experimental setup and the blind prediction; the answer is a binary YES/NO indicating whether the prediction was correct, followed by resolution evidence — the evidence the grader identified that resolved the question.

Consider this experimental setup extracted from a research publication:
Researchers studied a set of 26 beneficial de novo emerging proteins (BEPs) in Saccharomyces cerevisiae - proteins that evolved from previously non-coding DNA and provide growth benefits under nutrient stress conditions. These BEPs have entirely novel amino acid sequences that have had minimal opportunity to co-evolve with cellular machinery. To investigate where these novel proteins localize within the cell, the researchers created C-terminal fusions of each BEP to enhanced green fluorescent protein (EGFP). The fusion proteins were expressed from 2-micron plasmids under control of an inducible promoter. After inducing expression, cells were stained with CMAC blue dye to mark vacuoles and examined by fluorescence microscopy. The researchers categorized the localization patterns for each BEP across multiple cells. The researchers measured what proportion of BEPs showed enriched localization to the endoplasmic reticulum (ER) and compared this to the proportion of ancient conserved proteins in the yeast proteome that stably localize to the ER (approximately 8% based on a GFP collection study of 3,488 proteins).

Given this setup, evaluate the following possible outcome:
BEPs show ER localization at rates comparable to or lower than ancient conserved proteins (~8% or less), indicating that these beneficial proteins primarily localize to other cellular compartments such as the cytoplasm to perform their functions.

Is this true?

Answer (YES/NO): NO